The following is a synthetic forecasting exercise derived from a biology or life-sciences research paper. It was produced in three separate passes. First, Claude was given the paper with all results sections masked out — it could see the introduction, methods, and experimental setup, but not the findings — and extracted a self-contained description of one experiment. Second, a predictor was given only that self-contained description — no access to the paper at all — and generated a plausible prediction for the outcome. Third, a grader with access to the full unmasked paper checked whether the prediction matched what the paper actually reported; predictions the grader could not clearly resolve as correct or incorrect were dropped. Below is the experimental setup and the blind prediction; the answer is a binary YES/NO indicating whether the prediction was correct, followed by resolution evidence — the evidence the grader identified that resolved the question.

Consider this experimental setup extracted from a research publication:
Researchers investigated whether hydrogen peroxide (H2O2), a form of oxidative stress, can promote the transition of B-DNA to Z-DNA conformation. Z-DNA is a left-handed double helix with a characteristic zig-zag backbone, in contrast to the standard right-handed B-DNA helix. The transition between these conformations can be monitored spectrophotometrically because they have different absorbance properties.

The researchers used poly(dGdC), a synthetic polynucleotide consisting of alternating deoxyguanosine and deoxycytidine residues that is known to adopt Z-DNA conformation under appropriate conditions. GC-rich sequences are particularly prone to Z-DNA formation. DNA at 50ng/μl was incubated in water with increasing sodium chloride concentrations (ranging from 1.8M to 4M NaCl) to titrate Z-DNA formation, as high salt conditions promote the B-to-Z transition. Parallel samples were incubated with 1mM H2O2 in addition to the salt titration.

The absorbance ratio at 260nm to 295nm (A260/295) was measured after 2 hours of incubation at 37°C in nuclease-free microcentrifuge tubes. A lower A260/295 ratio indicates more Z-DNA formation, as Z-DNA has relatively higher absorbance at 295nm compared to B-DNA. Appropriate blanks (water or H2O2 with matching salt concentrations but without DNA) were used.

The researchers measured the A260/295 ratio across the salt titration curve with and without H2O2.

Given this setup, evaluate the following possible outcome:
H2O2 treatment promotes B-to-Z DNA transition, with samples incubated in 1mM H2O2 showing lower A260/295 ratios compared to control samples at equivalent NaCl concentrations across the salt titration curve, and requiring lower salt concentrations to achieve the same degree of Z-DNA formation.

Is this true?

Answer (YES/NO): YES